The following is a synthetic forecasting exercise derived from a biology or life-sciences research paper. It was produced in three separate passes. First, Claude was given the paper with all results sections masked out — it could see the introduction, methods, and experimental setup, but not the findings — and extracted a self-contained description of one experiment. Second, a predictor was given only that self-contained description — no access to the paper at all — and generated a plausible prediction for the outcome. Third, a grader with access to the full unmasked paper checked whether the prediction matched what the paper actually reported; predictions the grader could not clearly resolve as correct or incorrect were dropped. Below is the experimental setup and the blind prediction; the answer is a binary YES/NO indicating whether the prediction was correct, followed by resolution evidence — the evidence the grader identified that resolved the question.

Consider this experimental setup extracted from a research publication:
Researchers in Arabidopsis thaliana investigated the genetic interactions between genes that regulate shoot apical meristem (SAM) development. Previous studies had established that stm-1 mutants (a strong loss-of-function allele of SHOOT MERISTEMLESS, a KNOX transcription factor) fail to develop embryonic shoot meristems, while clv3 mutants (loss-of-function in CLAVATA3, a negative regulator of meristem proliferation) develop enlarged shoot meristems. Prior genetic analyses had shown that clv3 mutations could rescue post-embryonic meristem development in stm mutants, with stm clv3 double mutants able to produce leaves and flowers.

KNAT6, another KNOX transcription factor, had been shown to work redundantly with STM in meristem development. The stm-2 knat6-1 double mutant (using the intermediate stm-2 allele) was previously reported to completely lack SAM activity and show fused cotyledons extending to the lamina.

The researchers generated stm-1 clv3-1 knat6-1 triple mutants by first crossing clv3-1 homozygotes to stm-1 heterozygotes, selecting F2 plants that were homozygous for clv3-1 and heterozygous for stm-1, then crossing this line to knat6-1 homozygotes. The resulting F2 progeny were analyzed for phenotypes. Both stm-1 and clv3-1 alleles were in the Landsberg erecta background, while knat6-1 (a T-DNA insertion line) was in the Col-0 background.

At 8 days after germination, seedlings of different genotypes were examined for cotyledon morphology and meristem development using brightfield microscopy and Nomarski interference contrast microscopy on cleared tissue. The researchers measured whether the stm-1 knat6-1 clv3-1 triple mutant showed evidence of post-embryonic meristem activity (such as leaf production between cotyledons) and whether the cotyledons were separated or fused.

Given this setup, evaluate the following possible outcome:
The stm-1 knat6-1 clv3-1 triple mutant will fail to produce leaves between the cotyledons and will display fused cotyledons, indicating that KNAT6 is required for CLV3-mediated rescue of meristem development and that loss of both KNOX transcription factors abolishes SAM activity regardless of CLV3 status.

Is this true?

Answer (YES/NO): YES